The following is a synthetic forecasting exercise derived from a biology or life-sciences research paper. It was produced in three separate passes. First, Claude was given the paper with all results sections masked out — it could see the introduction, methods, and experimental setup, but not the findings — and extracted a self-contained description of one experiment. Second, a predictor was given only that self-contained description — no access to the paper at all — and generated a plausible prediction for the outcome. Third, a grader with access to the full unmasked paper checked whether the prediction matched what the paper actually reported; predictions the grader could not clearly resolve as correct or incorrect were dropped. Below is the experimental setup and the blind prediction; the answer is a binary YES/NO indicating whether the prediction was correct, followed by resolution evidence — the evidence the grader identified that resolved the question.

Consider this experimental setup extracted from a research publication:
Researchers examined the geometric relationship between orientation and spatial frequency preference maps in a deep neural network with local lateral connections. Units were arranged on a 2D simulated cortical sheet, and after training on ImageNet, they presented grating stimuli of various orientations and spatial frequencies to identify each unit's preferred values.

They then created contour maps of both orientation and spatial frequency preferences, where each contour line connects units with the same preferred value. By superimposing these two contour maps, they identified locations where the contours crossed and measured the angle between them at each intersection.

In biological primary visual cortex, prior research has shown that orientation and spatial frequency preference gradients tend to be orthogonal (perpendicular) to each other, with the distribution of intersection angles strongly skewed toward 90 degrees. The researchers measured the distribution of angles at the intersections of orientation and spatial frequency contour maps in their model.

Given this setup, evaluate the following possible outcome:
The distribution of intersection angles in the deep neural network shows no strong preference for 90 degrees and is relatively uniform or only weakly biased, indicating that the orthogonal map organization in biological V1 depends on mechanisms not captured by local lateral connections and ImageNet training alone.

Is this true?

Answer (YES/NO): NO